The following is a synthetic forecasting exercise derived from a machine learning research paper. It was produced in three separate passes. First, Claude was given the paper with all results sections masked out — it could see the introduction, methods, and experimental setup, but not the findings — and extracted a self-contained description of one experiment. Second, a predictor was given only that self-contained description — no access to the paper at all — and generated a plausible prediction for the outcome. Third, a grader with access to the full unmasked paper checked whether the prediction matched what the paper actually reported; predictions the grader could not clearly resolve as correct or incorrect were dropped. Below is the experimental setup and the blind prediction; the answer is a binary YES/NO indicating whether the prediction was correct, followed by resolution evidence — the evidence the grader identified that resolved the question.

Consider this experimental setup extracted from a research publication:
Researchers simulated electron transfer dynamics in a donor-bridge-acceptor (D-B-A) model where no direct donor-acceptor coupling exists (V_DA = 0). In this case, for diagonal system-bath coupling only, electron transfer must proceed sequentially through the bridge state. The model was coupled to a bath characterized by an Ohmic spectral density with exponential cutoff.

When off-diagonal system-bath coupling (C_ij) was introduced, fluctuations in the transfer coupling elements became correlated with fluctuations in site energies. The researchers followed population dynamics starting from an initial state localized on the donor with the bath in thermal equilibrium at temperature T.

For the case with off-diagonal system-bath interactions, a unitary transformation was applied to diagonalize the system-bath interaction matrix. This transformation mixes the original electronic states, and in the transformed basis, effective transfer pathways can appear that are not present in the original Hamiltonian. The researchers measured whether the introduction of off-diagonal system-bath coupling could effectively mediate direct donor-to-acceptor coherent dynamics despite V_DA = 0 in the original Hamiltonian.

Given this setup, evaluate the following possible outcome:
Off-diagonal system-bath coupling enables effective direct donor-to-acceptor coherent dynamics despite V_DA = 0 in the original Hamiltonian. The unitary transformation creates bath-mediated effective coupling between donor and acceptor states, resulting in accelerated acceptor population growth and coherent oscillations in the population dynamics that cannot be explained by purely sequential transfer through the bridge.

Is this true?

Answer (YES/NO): YES